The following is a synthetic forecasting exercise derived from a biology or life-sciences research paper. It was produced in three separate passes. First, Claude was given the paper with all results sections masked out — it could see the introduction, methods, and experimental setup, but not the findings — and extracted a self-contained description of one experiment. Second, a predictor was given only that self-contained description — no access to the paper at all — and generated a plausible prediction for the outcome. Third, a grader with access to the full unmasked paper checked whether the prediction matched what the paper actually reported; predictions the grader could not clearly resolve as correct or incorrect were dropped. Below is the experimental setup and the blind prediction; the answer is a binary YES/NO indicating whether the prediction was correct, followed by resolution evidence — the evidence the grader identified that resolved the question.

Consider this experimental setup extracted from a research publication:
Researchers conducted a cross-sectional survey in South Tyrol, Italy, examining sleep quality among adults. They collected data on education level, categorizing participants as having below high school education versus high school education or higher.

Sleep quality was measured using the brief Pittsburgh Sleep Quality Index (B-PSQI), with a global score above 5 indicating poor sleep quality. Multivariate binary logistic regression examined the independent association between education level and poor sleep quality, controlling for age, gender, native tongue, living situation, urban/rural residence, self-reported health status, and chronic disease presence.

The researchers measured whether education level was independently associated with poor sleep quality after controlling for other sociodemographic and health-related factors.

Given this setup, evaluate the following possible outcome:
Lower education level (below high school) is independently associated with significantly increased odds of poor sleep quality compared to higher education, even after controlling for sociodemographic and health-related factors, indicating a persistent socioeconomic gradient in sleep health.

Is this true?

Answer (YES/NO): YES